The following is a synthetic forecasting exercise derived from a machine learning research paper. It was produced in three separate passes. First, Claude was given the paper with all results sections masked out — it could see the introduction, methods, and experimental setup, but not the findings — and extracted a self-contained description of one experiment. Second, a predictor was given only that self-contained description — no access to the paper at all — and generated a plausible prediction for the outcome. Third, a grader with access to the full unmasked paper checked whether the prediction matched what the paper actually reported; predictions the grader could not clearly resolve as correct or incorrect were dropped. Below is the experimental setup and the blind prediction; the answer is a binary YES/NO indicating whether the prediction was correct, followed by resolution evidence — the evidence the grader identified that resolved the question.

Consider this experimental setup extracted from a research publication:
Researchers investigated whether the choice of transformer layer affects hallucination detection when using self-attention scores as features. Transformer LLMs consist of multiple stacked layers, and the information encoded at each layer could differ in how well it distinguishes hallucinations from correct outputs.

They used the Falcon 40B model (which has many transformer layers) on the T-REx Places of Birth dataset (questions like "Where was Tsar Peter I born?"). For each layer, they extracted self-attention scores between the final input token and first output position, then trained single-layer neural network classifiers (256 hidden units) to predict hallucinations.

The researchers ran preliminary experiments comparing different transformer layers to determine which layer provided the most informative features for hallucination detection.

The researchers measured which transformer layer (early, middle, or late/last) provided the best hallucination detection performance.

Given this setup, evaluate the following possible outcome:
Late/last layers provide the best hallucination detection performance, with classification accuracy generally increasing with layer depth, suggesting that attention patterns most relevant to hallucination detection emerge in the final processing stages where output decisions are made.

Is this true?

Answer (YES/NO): YES